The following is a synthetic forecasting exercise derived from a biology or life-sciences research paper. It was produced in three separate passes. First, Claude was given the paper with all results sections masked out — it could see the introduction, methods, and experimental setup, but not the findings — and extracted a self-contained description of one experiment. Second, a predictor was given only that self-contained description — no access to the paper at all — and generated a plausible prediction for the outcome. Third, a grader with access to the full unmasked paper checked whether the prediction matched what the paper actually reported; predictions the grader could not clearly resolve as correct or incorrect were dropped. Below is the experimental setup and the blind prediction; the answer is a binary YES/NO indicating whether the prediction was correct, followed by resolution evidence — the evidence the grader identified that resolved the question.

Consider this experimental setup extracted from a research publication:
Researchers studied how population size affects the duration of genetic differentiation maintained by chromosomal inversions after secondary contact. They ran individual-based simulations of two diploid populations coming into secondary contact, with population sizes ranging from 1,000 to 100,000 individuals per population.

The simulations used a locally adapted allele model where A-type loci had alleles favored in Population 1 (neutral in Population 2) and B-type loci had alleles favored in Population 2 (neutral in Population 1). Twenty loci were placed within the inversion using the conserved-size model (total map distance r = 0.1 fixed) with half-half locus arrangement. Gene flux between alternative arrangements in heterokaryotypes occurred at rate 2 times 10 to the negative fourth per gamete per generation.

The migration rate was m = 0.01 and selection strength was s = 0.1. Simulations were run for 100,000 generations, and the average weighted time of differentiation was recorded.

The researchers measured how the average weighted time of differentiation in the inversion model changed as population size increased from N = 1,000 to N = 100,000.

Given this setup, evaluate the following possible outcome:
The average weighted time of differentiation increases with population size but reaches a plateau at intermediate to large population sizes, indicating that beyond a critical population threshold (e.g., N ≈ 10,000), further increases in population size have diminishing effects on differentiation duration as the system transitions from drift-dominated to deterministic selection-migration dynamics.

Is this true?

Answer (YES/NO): NO